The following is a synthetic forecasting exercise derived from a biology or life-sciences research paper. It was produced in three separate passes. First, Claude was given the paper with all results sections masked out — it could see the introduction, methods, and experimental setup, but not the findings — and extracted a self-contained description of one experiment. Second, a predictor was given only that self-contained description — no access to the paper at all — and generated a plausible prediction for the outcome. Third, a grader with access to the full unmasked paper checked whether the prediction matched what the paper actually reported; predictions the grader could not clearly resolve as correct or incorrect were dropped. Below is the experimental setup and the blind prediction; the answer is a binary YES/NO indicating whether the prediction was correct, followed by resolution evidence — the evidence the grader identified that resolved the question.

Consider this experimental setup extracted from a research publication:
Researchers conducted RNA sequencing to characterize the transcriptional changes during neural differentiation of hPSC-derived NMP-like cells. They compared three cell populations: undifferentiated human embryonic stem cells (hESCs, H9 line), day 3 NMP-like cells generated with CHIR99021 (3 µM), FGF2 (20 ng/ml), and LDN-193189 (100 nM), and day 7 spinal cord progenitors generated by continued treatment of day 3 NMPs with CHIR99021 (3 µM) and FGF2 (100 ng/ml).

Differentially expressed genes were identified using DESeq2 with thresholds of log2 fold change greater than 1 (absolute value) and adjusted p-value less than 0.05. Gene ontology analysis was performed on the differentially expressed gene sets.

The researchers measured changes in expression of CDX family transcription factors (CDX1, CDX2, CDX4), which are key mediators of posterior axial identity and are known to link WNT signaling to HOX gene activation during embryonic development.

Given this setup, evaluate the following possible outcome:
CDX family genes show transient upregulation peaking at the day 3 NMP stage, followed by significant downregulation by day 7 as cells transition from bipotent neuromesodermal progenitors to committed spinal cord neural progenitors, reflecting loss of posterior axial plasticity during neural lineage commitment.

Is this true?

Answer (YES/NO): NO